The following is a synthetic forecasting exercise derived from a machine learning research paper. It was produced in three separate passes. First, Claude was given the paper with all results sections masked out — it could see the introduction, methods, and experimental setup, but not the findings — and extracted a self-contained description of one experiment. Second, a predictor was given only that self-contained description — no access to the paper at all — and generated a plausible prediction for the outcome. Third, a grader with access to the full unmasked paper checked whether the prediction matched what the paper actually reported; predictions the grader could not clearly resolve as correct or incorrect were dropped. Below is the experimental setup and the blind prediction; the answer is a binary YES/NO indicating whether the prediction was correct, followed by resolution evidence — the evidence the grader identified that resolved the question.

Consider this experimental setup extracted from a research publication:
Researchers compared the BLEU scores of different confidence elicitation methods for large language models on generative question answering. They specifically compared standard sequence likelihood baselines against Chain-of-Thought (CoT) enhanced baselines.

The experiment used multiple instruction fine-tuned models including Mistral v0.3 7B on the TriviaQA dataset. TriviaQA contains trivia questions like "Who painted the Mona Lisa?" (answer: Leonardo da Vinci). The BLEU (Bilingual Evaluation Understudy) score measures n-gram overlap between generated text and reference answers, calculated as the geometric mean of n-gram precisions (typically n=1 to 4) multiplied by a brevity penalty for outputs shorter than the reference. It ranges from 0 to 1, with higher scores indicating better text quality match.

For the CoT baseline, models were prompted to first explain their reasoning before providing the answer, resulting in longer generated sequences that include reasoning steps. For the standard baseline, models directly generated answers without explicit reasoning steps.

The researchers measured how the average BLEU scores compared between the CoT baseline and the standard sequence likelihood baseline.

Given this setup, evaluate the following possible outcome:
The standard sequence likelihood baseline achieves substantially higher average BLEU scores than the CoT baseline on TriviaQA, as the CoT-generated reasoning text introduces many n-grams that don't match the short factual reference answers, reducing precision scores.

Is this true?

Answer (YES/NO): YES